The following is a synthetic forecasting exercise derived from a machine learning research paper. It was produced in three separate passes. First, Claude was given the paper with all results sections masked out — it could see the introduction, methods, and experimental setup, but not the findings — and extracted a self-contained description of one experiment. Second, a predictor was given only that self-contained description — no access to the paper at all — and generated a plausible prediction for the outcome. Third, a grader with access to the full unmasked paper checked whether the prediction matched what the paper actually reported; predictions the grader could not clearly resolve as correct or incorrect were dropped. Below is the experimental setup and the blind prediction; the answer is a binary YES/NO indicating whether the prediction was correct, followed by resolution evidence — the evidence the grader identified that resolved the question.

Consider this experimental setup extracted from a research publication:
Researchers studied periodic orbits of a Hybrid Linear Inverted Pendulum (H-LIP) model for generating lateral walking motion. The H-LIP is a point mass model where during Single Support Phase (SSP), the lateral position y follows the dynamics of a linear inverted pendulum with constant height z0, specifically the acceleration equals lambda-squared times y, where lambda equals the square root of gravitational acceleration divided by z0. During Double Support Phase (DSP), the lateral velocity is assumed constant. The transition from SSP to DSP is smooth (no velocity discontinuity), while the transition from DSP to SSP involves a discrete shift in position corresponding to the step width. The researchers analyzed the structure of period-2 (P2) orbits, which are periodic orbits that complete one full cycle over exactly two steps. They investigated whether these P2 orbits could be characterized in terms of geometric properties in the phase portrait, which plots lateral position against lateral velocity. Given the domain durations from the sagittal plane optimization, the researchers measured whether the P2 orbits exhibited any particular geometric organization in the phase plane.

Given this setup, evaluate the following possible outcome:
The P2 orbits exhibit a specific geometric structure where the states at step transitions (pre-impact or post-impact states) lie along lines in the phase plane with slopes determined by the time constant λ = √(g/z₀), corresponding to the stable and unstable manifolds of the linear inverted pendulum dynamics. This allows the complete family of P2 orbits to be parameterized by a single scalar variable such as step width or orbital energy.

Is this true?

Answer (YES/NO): NO